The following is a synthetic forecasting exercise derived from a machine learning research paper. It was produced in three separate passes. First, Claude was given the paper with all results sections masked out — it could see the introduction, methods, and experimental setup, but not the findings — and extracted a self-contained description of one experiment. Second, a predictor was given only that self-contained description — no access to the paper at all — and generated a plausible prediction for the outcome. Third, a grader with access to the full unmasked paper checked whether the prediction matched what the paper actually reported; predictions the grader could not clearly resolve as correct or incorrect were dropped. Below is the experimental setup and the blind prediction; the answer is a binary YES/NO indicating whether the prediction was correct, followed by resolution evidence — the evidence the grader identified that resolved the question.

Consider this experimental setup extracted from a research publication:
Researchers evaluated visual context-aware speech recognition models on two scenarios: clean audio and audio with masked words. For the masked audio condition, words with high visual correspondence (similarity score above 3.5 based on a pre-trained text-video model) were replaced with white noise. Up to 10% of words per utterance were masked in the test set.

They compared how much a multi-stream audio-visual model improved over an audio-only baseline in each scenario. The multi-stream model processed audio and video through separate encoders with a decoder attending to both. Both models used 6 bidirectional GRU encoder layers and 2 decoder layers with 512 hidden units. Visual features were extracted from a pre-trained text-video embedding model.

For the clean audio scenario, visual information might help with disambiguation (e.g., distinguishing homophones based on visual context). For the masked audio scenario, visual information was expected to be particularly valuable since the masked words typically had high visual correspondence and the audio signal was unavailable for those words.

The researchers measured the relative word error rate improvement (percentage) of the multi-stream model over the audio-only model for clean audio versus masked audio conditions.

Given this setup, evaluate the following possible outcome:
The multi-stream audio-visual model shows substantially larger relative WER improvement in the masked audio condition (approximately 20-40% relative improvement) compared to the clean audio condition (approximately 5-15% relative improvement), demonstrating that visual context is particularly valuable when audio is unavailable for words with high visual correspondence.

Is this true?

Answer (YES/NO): NO